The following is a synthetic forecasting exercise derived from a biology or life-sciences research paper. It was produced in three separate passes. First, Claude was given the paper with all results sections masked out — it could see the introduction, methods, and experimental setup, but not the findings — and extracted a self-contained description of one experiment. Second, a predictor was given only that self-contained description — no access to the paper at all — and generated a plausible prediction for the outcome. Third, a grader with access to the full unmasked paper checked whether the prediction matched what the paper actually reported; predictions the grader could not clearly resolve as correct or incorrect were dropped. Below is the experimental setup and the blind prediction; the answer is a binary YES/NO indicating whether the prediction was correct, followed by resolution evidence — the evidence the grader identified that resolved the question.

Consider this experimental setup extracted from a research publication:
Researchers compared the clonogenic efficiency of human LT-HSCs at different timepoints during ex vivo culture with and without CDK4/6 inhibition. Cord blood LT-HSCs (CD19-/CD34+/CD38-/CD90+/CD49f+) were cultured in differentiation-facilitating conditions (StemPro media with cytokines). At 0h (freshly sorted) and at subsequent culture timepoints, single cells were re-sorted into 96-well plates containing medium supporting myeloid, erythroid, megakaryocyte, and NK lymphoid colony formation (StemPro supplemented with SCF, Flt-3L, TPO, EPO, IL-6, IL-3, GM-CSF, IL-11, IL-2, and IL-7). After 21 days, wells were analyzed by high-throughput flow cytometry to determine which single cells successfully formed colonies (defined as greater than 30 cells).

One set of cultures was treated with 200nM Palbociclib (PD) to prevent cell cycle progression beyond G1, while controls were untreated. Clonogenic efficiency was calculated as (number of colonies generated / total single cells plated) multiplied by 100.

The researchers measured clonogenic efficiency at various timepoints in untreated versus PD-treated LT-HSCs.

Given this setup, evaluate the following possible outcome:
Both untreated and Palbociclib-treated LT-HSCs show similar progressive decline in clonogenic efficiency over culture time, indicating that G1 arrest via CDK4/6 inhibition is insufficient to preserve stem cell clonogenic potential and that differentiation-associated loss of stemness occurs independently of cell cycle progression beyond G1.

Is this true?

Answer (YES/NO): NO